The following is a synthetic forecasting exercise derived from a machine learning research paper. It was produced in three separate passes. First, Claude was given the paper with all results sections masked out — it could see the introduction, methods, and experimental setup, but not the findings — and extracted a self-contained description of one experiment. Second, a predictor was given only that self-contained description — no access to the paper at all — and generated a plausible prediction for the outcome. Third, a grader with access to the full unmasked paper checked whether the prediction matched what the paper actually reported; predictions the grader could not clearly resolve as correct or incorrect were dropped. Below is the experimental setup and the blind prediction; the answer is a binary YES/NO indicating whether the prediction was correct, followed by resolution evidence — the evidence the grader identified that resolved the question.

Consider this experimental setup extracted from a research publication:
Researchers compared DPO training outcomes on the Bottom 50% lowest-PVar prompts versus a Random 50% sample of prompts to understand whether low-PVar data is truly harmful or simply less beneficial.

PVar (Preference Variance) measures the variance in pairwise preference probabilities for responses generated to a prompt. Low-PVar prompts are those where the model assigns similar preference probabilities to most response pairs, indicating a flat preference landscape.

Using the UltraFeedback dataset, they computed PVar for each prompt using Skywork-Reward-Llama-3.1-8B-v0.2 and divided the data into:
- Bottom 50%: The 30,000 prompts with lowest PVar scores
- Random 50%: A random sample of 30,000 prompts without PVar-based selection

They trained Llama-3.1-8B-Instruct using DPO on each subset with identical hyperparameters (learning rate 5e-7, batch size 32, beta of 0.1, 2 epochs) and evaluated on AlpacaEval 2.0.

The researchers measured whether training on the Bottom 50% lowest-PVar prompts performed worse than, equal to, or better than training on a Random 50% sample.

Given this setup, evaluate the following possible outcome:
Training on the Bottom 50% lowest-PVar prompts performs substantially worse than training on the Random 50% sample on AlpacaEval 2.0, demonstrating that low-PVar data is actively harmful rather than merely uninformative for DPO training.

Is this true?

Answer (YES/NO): NO